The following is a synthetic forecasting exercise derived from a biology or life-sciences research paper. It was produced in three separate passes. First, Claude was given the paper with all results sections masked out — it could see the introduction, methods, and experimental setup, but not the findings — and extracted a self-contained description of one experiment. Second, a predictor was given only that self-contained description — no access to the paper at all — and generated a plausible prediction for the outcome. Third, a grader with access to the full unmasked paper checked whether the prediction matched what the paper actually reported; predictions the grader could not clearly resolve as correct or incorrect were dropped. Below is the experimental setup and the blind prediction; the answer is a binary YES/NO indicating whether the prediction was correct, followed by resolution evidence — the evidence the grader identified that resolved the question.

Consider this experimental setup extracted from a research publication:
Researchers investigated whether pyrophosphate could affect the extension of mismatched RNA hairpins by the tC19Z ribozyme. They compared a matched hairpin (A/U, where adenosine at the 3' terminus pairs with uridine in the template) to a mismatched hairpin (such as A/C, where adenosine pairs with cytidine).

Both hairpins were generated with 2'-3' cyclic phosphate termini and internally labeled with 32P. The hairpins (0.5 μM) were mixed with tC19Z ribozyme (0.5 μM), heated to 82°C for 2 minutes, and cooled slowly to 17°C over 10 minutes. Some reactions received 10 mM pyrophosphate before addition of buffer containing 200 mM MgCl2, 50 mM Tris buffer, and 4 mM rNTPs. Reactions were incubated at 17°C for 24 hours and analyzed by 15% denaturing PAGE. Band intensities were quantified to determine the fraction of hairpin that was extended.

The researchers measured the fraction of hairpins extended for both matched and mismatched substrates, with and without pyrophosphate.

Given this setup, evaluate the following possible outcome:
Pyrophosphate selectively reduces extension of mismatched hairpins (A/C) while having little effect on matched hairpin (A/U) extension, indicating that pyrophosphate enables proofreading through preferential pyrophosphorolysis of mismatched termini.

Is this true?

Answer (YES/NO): NO